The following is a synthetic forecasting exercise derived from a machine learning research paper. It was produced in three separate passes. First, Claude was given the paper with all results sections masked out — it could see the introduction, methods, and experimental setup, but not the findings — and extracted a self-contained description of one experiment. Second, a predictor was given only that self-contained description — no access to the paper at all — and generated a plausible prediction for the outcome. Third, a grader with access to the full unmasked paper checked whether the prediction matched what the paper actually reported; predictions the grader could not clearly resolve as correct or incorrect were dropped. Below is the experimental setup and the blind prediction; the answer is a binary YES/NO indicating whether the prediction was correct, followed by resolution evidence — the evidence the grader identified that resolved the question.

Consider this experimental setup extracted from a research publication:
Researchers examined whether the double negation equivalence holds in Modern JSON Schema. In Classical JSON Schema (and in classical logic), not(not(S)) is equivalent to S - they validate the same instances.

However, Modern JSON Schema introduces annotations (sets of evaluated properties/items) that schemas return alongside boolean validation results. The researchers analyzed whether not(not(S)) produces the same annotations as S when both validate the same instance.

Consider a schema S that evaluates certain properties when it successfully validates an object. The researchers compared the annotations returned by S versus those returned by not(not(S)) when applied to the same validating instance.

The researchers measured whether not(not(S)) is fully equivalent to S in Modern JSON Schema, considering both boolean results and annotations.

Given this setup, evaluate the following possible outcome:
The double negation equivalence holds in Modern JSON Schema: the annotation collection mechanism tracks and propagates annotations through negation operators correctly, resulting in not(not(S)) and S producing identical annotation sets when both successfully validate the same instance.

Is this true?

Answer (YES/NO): NO